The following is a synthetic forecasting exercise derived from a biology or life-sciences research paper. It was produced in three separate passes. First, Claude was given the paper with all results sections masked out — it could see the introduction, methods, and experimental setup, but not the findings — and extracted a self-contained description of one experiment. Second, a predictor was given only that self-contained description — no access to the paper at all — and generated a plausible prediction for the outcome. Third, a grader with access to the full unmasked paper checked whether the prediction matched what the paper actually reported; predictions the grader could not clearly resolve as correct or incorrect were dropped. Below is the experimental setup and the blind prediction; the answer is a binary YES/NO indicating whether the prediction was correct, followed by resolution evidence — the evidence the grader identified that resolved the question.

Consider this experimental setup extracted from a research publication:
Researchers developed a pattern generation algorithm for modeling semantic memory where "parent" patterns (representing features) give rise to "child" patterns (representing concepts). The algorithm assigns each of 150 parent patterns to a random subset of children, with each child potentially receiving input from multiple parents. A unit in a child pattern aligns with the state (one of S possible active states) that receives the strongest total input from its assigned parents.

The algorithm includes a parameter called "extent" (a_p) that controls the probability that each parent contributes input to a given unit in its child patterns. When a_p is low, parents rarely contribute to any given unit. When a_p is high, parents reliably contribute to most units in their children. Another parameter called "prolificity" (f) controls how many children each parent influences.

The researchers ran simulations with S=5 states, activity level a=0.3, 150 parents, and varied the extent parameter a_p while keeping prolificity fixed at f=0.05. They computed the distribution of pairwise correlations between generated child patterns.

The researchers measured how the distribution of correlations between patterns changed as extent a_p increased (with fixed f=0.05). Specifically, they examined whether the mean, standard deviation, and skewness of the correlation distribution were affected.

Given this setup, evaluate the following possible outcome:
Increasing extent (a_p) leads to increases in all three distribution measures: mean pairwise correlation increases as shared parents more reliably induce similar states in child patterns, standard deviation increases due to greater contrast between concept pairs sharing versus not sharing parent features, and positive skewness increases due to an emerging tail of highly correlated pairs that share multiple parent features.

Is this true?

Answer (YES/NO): NO